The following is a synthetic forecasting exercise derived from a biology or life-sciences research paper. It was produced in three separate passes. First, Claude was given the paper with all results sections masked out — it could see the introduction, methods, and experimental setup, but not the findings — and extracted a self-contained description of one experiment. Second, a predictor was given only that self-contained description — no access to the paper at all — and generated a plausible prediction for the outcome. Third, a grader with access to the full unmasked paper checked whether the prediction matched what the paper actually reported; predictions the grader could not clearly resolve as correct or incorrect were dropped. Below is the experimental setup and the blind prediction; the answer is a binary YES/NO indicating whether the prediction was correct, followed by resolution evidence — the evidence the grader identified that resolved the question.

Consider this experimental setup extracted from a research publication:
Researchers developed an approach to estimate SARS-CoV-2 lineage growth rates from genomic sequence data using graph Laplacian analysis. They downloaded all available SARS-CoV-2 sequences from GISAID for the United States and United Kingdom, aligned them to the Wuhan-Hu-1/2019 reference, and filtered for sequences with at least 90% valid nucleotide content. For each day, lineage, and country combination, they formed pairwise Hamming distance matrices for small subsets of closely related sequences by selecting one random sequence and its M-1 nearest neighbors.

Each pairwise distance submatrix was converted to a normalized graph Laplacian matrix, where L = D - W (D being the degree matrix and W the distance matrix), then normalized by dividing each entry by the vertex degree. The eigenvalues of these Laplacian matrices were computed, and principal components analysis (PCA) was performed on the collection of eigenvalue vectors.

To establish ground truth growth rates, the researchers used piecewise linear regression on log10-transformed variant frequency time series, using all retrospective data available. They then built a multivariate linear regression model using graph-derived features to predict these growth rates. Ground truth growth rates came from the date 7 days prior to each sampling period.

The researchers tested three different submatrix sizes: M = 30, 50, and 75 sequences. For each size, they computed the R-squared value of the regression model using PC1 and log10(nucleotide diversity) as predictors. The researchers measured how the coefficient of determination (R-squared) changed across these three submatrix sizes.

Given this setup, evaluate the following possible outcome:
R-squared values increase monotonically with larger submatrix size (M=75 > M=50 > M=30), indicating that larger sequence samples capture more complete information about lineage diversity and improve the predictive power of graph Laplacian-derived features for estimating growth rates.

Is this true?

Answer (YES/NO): NO